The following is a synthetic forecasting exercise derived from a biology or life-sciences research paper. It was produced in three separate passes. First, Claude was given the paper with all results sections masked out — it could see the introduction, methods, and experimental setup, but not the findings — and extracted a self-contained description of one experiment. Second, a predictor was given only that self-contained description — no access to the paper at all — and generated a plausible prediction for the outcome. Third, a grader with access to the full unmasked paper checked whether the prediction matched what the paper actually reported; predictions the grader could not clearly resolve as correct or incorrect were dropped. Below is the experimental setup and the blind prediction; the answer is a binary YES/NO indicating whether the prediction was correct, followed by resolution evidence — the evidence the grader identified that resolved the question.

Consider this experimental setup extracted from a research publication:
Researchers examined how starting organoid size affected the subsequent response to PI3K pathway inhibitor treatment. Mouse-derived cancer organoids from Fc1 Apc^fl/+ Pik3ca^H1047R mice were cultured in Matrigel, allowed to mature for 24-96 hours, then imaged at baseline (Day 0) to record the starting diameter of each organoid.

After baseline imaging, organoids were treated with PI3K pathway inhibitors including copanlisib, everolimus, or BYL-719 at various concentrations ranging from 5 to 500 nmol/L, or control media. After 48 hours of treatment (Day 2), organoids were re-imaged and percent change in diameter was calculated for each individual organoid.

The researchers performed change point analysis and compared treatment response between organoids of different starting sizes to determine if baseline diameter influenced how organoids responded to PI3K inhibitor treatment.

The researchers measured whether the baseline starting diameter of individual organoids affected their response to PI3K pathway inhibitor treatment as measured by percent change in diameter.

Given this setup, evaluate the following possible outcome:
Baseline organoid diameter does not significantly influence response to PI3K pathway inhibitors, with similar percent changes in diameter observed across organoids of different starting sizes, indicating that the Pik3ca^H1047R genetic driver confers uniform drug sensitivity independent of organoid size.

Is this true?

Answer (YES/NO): NO